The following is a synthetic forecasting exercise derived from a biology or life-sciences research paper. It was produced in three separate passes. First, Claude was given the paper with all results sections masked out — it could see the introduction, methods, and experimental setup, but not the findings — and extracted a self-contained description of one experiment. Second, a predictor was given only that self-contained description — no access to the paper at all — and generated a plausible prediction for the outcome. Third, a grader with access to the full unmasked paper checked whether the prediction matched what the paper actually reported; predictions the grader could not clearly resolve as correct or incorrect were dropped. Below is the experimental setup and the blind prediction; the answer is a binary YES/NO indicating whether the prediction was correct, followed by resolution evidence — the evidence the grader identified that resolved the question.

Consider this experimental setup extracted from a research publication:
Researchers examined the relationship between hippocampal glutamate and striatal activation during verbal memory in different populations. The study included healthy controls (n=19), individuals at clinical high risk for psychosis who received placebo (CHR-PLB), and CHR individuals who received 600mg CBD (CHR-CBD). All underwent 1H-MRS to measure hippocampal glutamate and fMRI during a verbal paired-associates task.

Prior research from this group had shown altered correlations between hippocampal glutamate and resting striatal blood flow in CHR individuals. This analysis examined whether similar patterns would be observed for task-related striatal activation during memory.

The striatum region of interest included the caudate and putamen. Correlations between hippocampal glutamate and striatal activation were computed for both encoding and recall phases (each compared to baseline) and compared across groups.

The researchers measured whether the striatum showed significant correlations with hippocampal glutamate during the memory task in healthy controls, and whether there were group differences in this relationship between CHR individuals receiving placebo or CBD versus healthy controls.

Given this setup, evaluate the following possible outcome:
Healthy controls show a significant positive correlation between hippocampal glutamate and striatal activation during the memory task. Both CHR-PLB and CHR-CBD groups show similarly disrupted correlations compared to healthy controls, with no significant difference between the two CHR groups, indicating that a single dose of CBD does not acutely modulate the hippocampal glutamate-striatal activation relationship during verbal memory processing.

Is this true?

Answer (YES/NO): NO